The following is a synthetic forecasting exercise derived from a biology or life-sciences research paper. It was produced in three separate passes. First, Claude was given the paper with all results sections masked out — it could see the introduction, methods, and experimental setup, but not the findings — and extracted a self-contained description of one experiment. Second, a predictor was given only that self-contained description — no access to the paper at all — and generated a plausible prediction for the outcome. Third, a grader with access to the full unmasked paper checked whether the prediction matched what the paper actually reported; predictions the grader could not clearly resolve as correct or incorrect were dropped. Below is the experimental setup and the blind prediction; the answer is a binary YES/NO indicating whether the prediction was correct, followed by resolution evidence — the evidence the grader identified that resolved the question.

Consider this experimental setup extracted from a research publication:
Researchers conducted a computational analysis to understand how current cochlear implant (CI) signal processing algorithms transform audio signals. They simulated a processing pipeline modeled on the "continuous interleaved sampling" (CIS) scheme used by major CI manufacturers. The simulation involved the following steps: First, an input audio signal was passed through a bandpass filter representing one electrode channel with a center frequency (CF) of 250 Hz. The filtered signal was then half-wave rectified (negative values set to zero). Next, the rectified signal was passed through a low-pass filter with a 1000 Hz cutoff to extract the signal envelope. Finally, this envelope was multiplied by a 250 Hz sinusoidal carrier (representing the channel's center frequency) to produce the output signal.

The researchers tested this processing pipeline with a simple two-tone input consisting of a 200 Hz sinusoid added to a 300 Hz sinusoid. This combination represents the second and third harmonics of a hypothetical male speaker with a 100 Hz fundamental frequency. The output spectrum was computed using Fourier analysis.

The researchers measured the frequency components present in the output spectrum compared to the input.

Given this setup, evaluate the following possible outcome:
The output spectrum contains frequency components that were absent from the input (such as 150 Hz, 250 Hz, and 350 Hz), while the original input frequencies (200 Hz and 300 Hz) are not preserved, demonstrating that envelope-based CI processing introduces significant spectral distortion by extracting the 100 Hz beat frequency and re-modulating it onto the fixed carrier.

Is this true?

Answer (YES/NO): YES